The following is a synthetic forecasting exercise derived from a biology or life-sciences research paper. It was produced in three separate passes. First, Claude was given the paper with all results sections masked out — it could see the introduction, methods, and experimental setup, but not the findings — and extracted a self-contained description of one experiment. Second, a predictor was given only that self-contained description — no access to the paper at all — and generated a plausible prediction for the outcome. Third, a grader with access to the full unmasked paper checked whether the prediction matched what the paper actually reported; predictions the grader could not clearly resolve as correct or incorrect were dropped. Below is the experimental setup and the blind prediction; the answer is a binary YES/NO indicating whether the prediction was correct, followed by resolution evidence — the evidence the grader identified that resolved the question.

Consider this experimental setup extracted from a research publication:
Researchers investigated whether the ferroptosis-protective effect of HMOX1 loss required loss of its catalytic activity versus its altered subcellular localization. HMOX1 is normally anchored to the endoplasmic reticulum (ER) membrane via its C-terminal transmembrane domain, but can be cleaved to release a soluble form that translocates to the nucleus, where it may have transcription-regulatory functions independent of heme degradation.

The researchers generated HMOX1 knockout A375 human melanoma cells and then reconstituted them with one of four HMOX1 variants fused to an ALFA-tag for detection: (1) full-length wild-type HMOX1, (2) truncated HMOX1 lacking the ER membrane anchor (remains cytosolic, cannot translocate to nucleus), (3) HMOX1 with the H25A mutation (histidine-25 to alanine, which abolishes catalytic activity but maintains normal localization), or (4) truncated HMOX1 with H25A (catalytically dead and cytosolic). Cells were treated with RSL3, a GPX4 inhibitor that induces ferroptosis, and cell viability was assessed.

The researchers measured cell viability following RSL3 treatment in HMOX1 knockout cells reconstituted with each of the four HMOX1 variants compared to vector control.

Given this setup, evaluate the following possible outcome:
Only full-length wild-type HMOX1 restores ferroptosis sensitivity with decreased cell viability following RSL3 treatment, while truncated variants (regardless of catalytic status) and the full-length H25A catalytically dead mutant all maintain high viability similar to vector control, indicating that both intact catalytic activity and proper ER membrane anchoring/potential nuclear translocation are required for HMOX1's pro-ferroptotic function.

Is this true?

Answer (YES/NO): NO